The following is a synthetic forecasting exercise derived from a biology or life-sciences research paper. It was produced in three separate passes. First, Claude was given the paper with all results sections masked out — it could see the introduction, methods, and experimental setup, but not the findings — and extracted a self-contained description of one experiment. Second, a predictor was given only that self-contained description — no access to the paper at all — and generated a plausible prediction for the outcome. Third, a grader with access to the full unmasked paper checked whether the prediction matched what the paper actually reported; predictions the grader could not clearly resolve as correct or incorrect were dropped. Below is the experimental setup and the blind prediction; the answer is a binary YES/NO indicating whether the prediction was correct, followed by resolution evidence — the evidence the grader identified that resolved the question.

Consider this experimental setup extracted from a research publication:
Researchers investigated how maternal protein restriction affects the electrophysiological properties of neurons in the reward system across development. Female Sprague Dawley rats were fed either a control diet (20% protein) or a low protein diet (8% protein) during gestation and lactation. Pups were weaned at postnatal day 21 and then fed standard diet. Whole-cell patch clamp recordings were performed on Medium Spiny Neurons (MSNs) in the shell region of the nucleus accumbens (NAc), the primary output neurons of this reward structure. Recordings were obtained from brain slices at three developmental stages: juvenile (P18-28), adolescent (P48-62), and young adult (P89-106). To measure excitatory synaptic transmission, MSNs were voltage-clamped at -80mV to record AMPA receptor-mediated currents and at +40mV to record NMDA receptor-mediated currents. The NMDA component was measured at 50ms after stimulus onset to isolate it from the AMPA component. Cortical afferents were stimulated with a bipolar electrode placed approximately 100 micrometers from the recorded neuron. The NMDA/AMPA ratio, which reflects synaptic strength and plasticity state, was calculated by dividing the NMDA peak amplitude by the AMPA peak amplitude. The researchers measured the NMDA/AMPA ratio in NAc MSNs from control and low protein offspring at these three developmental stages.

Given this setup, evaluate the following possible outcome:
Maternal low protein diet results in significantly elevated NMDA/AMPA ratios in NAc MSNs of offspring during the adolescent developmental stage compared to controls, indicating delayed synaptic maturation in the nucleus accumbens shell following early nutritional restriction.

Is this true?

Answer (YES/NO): NO